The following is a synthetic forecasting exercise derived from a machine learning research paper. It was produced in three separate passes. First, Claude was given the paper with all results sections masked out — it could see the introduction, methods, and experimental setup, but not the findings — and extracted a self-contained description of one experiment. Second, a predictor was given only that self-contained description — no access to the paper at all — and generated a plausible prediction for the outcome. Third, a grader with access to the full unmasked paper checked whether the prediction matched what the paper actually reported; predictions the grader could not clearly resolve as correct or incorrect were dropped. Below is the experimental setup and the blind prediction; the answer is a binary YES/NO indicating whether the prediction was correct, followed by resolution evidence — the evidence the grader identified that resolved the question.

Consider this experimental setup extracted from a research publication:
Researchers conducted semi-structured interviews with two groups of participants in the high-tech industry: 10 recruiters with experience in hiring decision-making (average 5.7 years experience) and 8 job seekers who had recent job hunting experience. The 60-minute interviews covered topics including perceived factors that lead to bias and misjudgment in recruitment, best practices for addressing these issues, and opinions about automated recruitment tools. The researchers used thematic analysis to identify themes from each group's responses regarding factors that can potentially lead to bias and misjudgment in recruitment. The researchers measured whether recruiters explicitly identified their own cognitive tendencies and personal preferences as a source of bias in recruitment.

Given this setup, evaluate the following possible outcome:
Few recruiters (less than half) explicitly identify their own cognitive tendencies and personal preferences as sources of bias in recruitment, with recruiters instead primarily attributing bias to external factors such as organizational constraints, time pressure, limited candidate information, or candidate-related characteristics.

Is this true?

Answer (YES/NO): NO